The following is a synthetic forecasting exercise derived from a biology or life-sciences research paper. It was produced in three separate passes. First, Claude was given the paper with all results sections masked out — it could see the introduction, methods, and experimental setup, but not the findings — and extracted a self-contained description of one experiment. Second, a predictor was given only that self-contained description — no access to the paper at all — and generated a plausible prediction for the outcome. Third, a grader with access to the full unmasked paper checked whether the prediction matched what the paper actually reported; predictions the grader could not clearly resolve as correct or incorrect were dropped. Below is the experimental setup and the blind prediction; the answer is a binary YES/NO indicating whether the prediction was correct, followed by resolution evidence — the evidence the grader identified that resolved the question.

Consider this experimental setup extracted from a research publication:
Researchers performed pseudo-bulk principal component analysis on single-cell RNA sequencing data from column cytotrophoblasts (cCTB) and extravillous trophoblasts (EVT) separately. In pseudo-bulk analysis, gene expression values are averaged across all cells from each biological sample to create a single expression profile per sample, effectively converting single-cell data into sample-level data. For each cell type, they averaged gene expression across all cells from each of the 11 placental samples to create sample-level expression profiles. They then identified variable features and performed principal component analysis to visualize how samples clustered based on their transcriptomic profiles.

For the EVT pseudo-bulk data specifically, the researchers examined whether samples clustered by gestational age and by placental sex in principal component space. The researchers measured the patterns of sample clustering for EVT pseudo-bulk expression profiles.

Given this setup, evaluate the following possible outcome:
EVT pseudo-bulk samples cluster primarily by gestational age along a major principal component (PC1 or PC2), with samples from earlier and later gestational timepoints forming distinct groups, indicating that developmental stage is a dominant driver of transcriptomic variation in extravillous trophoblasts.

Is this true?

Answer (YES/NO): NO